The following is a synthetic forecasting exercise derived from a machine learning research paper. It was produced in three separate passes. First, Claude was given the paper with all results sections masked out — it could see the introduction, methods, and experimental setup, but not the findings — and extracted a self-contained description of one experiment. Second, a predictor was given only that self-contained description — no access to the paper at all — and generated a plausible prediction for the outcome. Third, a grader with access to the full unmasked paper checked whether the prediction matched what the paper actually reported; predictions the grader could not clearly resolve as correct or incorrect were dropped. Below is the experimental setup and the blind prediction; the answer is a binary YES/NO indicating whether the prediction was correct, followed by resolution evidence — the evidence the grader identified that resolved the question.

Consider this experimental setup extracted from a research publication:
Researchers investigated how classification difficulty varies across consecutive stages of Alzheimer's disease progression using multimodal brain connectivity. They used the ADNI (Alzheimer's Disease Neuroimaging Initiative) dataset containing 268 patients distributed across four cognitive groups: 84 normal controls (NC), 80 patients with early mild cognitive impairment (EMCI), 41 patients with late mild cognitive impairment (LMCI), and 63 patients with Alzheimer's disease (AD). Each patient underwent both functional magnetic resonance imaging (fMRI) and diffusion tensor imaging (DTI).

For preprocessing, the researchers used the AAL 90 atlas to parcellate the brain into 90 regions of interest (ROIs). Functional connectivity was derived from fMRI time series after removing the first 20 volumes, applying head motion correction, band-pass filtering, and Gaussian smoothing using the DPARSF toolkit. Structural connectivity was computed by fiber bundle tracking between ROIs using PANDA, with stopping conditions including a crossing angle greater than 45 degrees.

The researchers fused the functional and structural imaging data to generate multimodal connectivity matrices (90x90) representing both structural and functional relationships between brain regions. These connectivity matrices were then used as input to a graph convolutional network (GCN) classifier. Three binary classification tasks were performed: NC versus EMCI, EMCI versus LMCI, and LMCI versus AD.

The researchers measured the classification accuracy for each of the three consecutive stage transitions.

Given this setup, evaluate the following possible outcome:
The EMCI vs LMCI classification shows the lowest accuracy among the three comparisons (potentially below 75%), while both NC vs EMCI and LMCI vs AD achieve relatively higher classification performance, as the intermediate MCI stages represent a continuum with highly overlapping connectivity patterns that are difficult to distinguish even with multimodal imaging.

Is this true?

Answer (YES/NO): NO